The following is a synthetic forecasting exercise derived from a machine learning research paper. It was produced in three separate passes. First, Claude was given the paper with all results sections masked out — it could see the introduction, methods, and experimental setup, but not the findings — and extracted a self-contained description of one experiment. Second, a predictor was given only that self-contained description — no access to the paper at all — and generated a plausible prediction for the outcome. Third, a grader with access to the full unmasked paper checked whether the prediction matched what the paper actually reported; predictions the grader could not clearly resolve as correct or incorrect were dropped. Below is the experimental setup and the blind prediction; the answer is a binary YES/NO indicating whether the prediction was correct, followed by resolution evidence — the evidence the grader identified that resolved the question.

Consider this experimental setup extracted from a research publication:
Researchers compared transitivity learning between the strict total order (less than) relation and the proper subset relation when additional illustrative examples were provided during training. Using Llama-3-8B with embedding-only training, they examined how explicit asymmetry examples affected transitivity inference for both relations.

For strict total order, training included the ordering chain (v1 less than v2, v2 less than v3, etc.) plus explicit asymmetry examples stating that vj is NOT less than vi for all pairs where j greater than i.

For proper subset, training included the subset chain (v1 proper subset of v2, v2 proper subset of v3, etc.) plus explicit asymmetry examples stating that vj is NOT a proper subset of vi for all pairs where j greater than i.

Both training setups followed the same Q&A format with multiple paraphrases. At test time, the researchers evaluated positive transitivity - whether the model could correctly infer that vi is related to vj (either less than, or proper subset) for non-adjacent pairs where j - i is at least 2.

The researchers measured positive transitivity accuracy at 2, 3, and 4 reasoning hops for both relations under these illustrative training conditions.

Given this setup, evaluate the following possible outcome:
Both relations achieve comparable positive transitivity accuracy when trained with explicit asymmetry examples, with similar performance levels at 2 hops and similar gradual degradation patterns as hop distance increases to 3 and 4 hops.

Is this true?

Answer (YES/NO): NO